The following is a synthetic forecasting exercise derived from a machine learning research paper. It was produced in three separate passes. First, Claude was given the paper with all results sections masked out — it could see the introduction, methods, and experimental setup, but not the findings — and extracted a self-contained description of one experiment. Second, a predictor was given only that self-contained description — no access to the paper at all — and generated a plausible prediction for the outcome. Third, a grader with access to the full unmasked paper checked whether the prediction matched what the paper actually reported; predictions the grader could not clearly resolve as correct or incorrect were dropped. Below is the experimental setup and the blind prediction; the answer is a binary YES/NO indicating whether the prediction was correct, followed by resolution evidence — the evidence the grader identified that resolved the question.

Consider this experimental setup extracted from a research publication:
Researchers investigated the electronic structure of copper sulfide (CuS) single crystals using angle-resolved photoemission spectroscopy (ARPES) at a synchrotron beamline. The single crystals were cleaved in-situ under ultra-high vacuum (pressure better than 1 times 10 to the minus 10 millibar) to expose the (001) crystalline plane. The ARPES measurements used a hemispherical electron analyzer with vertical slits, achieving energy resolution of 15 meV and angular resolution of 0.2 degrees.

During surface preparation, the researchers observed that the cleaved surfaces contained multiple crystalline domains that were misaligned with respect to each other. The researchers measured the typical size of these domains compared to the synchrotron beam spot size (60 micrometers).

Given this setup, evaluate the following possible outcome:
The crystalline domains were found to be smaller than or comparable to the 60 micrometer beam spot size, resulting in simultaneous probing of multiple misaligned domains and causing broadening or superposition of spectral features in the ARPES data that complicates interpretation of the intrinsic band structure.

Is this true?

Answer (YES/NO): YES